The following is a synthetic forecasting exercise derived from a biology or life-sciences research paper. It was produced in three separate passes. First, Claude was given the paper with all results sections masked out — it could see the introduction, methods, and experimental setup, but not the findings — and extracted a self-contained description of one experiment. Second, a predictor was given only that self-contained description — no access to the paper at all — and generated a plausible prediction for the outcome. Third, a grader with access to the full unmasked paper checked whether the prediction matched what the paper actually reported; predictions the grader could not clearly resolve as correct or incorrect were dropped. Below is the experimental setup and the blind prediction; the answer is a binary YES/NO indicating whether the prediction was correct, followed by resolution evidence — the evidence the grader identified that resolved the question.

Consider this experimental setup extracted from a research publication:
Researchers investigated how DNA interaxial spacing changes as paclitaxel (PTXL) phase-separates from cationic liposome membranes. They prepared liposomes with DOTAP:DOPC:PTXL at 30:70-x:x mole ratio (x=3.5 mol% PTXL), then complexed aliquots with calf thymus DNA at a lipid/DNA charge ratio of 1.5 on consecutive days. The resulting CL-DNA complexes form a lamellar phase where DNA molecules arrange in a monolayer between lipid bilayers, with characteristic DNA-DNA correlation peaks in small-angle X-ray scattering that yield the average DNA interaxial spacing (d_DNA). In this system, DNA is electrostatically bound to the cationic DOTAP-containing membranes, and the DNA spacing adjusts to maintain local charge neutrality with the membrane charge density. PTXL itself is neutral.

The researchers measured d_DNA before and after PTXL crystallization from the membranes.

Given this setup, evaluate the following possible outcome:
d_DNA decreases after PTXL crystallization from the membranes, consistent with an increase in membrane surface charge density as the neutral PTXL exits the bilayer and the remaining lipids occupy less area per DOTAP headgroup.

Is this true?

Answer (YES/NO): YES